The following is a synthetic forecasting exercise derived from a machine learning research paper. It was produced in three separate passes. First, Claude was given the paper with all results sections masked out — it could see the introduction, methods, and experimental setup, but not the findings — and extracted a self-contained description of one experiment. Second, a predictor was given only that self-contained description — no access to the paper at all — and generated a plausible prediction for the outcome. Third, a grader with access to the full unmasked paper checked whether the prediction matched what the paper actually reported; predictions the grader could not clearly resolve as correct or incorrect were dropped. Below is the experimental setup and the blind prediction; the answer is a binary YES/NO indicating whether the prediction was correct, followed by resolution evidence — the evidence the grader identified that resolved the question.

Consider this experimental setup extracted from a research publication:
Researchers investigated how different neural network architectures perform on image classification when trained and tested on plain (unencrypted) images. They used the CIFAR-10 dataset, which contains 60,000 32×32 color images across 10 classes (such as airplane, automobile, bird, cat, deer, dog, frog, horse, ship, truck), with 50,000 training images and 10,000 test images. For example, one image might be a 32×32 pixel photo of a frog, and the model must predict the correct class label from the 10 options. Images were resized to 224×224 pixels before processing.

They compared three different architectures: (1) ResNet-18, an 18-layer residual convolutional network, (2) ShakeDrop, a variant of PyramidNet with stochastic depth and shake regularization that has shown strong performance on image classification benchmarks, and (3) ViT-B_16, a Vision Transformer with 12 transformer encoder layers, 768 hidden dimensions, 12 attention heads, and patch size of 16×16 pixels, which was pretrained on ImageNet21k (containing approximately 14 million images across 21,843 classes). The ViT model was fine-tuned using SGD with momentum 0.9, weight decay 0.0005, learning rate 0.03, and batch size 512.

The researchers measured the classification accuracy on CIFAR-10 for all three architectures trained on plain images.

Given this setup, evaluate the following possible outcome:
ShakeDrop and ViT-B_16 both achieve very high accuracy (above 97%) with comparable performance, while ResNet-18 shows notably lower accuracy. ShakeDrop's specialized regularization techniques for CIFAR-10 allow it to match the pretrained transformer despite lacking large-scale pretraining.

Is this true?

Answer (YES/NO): NO